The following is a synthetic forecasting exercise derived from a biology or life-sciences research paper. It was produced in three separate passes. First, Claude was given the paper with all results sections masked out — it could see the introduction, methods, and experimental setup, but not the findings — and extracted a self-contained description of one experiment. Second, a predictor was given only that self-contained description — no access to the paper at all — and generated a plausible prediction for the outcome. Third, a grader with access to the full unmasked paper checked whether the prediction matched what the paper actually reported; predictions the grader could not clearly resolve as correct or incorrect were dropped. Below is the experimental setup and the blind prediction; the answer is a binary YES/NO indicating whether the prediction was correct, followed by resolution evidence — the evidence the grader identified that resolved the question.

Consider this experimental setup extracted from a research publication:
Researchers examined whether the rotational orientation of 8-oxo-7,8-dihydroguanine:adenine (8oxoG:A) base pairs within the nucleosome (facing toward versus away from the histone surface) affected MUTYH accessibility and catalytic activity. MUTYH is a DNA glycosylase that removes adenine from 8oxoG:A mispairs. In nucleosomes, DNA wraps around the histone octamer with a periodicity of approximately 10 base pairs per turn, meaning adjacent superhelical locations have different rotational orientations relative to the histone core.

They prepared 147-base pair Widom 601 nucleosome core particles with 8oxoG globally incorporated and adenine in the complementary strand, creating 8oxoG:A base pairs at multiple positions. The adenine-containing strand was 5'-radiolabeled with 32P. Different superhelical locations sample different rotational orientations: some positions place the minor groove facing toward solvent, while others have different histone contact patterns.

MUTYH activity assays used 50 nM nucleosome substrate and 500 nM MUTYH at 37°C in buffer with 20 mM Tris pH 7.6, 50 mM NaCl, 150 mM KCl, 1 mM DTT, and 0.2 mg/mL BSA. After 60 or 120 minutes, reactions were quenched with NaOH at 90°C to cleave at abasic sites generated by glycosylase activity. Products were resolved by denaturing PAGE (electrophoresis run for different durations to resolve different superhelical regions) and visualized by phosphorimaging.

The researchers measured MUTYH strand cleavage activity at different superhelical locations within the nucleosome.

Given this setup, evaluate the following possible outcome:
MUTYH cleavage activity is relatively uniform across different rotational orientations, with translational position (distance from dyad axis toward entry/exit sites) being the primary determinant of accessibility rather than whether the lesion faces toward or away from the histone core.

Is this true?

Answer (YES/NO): YES